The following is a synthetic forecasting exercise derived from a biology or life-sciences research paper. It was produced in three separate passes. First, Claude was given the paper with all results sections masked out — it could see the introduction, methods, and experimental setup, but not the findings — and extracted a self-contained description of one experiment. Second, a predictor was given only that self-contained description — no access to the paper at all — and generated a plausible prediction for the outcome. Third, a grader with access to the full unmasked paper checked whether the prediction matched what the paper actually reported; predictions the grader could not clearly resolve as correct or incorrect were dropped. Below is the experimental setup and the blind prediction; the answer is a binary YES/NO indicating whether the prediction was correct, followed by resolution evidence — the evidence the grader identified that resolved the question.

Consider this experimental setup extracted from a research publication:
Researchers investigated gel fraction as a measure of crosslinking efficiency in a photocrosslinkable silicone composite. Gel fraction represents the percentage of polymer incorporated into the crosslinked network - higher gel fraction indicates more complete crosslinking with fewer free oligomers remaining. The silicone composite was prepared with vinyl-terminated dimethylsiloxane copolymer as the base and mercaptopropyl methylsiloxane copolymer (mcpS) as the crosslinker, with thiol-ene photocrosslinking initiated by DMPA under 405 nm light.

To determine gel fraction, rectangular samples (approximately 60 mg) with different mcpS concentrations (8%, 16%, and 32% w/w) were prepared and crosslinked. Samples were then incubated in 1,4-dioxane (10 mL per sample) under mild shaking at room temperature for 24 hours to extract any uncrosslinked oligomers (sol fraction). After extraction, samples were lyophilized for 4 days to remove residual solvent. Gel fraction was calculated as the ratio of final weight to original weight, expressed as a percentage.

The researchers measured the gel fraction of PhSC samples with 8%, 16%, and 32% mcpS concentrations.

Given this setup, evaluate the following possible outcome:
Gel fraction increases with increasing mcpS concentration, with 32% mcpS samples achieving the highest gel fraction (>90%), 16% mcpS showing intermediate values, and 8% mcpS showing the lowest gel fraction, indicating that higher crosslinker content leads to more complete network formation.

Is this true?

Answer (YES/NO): NO